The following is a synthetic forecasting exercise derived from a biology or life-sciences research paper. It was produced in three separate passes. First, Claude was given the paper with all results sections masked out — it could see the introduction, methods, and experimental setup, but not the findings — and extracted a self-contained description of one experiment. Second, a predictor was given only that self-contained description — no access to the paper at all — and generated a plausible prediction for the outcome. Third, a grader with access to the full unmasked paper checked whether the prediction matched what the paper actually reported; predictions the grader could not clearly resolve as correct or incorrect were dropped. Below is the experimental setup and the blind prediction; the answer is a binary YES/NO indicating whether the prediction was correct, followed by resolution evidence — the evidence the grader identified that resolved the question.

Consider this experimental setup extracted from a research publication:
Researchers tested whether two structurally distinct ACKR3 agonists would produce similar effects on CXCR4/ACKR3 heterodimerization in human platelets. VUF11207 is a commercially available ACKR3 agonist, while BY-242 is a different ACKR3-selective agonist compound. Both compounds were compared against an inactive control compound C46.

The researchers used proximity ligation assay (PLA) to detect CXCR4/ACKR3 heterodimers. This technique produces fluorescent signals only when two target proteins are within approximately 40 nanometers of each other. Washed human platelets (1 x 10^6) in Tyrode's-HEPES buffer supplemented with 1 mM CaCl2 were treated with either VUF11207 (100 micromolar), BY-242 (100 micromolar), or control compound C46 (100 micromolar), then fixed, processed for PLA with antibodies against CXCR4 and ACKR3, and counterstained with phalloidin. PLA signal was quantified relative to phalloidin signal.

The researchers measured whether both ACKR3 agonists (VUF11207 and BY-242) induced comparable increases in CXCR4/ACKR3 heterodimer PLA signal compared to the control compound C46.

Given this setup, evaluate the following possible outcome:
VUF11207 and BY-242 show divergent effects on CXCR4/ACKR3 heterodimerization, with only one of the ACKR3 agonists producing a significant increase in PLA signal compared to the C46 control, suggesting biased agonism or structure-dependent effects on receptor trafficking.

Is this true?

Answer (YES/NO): NO